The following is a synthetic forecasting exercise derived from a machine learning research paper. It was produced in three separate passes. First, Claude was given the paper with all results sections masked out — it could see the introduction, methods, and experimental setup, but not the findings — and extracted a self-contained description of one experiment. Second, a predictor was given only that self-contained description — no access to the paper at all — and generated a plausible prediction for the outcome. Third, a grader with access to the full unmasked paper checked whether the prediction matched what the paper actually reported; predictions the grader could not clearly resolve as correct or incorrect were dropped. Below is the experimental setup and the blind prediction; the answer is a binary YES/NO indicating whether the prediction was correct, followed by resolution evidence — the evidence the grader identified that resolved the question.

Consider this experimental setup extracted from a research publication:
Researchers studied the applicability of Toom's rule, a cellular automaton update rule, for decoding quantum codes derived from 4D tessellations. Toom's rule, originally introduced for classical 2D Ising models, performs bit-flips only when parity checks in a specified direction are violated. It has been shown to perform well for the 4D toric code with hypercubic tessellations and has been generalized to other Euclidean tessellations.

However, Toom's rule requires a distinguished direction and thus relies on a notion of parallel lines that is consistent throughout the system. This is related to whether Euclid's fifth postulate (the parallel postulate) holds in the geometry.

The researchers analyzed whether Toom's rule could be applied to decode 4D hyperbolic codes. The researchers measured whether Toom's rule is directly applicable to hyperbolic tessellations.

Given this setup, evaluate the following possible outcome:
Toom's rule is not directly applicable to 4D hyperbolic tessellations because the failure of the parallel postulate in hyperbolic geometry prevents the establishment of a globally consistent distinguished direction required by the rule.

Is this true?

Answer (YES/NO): YES